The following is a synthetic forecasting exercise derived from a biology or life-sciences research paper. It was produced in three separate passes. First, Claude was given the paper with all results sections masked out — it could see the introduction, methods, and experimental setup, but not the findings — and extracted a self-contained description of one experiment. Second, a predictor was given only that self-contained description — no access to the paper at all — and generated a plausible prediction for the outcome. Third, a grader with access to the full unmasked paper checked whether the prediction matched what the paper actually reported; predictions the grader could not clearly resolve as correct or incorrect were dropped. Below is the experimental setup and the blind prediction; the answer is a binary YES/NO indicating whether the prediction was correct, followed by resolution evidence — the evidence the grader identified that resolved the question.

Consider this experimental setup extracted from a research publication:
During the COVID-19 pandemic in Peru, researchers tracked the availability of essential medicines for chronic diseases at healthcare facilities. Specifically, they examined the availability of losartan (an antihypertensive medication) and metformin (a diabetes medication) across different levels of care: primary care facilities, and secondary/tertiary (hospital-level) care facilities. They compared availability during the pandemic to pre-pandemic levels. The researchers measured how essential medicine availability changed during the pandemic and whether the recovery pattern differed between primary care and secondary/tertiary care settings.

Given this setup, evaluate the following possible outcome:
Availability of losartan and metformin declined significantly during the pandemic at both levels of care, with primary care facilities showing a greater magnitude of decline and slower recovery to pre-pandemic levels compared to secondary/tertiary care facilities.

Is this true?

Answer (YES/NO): NO